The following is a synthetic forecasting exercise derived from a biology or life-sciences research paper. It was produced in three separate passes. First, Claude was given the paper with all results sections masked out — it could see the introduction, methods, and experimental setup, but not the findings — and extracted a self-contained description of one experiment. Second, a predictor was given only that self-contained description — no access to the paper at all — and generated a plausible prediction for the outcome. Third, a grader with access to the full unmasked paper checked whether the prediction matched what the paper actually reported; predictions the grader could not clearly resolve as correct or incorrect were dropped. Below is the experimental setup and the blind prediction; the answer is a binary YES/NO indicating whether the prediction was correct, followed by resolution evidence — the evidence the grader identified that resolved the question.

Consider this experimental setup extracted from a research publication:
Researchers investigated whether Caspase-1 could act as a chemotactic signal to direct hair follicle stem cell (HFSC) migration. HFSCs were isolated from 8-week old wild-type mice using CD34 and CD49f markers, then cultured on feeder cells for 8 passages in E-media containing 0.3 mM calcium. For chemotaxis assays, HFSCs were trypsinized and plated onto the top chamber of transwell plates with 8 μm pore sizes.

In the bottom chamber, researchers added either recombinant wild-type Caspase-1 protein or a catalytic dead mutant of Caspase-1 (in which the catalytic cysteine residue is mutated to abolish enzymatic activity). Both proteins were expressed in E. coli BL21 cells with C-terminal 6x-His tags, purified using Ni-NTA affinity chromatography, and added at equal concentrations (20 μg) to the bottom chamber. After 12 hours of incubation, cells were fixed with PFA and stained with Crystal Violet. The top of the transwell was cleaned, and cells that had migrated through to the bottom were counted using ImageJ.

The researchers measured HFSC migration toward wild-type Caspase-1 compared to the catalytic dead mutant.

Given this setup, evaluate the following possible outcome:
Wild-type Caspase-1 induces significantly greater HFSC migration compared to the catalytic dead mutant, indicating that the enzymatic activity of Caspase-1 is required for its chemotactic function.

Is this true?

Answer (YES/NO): NO